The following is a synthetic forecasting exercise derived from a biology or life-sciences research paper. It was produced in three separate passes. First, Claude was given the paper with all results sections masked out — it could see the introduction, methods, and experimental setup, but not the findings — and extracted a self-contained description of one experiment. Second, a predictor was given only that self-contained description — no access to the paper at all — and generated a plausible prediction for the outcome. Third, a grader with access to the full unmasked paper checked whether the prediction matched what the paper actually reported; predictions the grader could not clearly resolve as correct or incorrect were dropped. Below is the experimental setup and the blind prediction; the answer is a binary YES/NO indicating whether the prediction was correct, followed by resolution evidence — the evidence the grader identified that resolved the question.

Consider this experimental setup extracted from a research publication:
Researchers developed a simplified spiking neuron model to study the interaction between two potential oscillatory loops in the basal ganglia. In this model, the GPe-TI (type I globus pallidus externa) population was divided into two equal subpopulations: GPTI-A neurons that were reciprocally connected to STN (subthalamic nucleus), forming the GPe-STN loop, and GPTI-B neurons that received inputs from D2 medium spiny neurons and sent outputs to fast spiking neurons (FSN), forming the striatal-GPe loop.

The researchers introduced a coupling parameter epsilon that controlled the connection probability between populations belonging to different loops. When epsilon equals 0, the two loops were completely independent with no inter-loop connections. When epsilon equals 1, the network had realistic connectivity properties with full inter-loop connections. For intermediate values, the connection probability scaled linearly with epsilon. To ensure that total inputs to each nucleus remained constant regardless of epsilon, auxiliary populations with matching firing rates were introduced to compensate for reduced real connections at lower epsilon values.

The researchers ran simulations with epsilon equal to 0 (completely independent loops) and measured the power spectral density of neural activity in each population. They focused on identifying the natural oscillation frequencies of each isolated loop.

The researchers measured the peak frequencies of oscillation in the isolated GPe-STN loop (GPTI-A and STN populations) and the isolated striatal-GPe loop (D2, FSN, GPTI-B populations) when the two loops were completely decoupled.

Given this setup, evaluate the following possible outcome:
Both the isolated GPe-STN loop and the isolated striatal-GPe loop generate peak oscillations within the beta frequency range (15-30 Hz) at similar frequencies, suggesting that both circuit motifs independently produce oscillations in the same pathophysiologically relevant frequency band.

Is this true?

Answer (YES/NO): NO